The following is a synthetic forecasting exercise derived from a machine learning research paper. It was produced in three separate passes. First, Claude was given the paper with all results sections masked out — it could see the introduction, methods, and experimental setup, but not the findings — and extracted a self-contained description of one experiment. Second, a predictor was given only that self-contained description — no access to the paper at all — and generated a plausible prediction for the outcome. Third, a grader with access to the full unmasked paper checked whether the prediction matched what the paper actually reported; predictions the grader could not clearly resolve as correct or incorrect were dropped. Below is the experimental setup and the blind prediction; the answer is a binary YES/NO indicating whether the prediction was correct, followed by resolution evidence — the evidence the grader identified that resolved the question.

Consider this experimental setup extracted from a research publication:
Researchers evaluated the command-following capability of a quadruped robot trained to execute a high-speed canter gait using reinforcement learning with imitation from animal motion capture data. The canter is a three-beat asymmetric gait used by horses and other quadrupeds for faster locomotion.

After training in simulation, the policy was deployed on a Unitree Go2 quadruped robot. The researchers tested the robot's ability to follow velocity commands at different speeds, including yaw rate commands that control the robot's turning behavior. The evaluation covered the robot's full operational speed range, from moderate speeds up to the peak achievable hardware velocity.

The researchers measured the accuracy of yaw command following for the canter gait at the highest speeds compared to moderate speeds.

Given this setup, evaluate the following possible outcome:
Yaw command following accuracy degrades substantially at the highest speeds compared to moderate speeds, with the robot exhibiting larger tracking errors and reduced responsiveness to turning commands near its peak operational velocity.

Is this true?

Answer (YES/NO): YES